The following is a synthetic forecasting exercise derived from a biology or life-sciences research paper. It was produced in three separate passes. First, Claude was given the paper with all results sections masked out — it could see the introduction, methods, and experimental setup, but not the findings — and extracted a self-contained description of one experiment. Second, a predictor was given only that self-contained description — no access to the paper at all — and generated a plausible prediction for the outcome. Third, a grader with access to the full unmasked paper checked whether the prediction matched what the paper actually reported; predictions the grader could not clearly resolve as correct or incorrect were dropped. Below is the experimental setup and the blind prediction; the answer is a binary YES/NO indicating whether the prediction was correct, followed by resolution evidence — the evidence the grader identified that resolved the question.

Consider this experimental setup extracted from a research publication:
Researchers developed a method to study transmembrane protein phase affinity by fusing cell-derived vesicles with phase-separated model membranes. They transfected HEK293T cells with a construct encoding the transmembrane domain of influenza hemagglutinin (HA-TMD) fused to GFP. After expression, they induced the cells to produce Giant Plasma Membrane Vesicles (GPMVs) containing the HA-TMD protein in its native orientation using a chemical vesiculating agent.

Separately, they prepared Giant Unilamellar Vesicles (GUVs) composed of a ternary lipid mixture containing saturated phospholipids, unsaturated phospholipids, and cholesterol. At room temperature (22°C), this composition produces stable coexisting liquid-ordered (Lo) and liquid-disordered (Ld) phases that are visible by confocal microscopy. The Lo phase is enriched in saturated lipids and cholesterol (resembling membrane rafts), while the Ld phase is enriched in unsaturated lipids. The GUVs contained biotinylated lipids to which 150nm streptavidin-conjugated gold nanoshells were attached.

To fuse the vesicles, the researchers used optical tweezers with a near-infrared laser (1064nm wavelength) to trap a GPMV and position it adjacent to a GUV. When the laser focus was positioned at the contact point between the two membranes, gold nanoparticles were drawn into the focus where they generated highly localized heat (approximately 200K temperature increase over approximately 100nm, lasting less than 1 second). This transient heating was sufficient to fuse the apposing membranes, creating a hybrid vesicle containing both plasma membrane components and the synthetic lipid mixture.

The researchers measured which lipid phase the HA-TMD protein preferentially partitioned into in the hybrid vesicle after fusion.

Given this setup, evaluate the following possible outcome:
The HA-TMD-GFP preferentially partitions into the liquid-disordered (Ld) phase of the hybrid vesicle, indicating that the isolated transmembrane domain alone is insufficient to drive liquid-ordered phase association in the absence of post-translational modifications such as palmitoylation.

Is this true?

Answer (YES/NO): YES